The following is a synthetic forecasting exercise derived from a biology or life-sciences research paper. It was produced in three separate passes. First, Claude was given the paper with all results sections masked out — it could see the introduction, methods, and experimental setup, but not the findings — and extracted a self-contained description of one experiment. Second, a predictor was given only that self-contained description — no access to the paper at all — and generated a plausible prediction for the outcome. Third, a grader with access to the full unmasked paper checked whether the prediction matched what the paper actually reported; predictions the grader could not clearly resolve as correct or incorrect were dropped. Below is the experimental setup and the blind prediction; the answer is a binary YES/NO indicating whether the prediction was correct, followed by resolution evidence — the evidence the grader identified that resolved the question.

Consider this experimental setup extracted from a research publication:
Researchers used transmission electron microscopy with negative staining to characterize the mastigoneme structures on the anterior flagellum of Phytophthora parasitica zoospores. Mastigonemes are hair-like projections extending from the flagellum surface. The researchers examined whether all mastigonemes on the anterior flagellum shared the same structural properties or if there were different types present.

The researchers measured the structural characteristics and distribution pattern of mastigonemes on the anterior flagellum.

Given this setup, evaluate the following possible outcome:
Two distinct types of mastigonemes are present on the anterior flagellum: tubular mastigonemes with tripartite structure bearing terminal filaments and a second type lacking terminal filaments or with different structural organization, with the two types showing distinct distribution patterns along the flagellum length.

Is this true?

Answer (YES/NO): YES